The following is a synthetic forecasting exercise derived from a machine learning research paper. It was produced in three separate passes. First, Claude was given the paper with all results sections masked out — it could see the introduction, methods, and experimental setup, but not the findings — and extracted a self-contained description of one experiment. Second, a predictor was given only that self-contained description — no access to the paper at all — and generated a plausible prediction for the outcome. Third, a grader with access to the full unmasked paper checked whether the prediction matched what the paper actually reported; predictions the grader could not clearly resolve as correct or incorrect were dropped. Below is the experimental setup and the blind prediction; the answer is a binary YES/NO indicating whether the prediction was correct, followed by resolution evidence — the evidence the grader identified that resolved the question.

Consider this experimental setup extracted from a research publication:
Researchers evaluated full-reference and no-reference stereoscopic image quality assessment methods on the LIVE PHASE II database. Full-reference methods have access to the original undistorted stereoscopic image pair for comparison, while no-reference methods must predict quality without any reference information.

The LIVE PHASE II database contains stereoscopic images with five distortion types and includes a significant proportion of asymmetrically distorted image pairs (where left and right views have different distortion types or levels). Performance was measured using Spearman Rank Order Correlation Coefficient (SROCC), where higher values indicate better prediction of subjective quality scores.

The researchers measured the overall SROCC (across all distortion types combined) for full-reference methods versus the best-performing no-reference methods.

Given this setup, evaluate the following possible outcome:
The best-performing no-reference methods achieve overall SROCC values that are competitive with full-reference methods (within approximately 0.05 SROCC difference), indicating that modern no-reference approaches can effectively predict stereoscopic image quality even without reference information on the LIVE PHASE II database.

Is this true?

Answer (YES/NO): NO